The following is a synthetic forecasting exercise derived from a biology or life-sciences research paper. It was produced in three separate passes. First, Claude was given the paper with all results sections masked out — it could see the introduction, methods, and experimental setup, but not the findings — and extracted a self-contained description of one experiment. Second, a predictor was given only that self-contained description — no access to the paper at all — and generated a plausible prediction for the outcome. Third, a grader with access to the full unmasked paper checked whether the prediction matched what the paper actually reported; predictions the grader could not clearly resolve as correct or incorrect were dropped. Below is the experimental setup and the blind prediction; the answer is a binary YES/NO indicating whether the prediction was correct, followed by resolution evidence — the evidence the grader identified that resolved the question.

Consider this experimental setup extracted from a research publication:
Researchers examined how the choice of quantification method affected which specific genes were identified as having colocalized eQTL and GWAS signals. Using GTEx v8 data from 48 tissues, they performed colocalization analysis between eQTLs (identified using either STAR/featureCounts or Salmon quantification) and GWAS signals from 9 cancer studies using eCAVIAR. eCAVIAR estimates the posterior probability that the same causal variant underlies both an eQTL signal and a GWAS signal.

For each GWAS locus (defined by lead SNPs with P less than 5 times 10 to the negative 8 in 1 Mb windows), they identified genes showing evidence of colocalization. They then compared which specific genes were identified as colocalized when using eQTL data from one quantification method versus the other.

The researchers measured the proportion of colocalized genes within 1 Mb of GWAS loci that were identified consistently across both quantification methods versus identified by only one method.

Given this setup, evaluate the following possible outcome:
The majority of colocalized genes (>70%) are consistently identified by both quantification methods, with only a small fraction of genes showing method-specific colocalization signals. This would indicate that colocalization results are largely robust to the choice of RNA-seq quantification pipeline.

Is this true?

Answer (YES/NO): NO